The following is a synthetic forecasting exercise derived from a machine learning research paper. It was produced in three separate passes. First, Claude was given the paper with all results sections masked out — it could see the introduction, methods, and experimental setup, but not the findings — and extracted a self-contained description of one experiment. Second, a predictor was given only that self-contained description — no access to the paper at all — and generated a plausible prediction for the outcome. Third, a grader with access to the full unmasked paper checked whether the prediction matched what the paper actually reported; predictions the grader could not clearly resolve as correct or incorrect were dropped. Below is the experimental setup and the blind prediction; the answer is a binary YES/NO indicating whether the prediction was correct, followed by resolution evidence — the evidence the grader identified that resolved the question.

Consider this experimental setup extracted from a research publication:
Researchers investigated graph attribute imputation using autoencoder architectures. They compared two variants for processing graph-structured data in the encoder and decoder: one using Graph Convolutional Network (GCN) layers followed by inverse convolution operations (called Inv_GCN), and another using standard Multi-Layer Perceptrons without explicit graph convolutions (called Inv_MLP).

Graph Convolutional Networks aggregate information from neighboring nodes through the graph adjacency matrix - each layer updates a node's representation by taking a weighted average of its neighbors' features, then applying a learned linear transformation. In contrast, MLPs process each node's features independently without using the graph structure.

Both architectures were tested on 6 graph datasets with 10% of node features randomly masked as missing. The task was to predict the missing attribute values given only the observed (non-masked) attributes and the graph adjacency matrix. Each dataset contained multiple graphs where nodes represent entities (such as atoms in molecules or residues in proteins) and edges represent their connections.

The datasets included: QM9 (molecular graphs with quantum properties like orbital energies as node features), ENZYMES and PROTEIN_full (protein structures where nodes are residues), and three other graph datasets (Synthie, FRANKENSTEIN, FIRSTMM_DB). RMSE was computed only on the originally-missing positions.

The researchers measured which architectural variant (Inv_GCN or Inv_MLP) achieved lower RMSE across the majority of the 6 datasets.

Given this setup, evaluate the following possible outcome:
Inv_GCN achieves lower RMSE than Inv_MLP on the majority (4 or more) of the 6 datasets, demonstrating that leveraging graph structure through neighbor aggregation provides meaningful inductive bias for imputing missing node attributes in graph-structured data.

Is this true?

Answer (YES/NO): NO